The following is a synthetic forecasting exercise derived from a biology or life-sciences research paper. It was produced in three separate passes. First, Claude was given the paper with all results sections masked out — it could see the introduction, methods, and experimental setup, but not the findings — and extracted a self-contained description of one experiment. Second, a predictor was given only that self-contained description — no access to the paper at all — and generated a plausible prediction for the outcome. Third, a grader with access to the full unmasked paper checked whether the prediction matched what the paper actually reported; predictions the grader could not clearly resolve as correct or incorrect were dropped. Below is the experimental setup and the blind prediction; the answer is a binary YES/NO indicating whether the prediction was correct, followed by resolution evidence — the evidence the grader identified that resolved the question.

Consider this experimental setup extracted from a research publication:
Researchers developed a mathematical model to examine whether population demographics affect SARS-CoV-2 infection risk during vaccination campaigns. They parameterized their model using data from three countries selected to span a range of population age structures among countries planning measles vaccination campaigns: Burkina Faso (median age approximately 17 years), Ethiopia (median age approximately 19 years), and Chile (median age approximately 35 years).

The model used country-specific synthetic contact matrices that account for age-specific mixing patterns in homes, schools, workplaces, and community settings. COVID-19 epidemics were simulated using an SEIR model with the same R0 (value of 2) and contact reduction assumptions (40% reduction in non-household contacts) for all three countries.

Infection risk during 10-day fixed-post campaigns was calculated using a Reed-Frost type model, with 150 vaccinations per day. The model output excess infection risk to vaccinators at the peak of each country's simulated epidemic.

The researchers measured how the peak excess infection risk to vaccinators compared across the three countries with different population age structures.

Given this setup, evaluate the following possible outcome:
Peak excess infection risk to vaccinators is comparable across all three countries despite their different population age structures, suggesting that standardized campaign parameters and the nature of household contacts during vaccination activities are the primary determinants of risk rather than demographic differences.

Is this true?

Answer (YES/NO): NO